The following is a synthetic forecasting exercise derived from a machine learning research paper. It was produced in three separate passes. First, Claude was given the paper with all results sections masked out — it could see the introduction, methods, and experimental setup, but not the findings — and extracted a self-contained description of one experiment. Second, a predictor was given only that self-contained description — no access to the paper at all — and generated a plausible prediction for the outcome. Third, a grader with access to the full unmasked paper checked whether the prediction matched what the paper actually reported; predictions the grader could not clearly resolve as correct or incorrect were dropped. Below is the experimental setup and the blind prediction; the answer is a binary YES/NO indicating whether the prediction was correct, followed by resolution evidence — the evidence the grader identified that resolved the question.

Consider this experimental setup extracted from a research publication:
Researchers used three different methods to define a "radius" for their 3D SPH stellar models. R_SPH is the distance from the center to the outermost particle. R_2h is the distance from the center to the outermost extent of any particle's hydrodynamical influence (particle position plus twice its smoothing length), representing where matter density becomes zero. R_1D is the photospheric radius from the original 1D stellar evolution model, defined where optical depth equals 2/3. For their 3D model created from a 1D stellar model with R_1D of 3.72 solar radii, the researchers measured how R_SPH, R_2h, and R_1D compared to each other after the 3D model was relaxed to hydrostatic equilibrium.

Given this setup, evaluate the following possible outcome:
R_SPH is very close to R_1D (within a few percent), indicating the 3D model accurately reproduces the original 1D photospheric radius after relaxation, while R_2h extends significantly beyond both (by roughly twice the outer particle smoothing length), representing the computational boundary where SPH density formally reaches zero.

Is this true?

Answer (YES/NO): NO